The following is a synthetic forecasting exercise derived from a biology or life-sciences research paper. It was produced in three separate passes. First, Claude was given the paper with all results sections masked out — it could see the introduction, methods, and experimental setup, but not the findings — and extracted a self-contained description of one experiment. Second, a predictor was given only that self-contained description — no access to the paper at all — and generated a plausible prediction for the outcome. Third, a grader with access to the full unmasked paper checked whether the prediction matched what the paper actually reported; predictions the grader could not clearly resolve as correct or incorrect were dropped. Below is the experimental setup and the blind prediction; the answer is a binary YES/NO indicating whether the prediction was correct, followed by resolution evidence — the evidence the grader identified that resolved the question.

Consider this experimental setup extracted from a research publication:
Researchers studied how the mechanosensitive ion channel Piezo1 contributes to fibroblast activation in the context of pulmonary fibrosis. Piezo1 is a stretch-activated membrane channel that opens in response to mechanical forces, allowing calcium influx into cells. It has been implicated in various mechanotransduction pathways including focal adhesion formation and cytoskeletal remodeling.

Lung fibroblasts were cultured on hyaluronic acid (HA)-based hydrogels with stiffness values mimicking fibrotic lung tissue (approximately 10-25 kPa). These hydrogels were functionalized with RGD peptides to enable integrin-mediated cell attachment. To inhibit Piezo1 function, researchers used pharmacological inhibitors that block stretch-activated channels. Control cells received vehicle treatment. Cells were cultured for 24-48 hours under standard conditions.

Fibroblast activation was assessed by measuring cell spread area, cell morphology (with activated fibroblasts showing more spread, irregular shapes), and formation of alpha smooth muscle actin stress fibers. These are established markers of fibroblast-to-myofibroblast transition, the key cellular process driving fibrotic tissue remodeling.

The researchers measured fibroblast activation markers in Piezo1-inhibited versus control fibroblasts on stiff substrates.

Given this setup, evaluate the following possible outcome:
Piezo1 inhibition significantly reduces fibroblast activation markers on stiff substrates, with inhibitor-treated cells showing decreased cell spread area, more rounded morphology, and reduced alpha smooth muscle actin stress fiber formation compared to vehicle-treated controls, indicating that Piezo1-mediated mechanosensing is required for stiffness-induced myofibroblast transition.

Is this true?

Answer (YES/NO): NO